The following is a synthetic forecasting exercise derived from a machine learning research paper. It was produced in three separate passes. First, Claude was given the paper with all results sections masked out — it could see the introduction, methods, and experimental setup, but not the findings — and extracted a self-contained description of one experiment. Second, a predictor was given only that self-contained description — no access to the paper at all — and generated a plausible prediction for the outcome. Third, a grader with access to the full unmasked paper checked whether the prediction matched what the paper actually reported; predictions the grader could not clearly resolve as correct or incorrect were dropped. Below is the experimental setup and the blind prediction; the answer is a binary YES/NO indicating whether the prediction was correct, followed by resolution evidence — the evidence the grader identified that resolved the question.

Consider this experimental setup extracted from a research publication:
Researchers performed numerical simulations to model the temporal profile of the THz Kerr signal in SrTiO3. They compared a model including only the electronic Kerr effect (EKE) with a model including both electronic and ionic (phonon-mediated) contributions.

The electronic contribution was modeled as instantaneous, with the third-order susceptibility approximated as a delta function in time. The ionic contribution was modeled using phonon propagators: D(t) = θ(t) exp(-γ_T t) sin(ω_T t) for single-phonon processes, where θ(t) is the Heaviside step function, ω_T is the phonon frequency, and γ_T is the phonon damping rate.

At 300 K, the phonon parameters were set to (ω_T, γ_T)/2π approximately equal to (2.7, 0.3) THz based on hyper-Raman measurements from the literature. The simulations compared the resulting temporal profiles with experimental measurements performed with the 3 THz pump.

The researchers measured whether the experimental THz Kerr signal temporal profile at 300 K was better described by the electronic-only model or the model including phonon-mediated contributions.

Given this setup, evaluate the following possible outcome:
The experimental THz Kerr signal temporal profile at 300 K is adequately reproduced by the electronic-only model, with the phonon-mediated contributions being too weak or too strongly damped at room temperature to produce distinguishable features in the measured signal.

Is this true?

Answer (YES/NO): NO